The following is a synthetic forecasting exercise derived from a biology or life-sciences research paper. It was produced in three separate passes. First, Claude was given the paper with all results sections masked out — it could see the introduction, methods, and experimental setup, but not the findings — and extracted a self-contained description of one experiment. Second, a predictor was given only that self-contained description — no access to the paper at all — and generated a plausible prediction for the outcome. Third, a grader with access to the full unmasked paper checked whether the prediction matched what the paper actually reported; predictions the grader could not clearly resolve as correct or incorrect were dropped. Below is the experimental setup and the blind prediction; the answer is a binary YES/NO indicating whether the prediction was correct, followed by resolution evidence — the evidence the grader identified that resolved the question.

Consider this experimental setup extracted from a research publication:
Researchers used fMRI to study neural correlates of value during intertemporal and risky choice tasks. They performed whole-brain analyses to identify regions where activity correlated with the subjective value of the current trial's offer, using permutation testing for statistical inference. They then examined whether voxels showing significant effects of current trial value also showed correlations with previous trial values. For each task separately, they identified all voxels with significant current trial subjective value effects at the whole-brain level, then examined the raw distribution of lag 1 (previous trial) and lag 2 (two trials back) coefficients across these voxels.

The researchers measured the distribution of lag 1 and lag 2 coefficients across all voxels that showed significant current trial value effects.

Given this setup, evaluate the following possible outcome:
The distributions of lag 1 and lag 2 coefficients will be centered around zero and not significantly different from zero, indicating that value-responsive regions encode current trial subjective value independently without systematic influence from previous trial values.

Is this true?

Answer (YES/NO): NO